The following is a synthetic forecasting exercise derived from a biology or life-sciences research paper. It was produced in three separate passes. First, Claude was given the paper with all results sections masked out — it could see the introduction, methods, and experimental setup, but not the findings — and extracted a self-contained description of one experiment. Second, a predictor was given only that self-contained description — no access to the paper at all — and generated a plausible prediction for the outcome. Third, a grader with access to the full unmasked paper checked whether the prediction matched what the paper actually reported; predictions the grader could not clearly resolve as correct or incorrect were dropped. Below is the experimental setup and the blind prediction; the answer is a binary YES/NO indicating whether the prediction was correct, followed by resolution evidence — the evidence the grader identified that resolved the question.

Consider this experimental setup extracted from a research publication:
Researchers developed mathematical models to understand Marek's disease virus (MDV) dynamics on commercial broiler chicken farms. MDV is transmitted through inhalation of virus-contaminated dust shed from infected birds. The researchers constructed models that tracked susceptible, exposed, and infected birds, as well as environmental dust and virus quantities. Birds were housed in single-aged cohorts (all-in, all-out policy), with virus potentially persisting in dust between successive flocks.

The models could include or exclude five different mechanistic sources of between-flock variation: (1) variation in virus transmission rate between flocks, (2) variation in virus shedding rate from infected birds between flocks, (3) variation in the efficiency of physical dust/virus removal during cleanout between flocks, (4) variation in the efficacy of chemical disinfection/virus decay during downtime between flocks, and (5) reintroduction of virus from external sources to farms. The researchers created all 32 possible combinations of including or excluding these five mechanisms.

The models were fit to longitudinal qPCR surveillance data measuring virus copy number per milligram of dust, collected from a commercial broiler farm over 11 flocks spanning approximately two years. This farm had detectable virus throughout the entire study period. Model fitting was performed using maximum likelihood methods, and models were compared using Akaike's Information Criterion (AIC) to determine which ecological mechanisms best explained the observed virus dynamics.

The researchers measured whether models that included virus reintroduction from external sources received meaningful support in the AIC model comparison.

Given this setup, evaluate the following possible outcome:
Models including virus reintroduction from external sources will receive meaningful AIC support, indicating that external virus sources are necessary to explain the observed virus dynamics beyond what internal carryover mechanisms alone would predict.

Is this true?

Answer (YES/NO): NO